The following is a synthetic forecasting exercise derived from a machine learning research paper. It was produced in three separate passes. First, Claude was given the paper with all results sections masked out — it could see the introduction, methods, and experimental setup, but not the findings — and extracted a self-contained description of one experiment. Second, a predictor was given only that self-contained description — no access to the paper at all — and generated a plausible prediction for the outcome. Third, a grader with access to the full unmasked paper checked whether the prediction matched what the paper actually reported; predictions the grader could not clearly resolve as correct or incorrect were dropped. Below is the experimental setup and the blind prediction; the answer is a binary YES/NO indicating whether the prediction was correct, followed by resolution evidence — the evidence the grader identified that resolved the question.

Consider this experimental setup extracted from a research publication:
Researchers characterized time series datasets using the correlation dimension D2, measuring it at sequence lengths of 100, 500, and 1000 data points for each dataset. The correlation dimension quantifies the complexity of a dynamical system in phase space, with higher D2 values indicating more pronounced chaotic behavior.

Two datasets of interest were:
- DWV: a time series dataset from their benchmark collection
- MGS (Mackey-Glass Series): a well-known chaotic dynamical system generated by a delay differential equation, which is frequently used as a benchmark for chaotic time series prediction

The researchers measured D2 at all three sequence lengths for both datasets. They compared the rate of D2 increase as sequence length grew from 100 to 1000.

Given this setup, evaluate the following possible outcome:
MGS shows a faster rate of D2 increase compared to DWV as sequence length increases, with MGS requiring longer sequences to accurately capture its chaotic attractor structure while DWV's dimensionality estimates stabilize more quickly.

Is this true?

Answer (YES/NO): NO